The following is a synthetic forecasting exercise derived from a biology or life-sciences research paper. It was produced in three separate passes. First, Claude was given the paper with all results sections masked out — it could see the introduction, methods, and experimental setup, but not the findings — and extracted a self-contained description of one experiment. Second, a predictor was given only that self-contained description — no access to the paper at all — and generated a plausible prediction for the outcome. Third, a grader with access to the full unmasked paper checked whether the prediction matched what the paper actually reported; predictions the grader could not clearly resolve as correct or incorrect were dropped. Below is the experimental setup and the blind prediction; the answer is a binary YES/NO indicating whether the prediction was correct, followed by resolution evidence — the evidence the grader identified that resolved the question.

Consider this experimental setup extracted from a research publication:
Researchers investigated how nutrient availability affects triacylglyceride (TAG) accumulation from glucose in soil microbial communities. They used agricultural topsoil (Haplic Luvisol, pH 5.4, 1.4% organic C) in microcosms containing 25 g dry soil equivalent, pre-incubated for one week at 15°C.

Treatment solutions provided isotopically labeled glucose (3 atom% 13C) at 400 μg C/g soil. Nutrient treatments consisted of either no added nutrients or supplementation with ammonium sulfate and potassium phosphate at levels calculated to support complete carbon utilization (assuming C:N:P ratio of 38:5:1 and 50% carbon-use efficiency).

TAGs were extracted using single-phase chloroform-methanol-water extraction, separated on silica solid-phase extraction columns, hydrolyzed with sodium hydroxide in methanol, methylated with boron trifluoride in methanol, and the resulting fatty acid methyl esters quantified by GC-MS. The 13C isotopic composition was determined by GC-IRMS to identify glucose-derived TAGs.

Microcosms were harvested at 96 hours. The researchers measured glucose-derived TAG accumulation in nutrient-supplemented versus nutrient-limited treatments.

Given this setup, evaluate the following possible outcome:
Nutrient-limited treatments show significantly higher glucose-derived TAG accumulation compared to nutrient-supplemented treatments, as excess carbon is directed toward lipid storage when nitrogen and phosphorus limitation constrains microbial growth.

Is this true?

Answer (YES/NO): NO